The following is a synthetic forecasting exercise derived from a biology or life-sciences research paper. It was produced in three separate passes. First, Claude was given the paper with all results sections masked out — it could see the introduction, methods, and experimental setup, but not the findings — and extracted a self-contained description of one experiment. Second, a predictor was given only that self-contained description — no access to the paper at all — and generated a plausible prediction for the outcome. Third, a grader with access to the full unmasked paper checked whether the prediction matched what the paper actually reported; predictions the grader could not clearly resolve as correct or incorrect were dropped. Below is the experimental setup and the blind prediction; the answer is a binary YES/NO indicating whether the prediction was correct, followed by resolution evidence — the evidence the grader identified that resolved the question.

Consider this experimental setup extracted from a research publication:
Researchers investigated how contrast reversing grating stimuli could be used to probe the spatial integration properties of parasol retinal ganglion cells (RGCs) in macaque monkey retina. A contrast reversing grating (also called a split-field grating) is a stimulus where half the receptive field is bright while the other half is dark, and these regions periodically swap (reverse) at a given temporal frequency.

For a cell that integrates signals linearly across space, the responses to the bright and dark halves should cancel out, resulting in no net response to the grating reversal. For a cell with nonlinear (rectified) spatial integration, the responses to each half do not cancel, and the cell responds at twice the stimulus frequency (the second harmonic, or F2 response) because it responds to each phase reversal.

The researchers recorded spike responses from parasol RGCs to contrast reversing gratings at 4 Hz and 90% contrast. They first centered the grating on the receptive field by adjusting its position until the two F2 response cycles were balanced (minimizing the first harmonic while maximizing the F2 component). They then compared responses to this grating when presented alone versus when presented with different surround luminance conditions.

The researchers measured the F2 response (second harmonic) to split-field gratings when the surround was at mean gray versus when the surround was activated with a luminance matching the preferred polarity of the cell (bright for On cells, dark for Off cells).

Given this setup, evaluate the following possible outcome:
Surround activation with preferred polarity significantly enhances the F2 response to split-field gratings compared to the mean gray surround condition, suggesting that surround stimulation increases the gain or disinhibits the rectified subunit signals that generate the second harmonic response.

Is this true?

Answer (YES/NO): NO